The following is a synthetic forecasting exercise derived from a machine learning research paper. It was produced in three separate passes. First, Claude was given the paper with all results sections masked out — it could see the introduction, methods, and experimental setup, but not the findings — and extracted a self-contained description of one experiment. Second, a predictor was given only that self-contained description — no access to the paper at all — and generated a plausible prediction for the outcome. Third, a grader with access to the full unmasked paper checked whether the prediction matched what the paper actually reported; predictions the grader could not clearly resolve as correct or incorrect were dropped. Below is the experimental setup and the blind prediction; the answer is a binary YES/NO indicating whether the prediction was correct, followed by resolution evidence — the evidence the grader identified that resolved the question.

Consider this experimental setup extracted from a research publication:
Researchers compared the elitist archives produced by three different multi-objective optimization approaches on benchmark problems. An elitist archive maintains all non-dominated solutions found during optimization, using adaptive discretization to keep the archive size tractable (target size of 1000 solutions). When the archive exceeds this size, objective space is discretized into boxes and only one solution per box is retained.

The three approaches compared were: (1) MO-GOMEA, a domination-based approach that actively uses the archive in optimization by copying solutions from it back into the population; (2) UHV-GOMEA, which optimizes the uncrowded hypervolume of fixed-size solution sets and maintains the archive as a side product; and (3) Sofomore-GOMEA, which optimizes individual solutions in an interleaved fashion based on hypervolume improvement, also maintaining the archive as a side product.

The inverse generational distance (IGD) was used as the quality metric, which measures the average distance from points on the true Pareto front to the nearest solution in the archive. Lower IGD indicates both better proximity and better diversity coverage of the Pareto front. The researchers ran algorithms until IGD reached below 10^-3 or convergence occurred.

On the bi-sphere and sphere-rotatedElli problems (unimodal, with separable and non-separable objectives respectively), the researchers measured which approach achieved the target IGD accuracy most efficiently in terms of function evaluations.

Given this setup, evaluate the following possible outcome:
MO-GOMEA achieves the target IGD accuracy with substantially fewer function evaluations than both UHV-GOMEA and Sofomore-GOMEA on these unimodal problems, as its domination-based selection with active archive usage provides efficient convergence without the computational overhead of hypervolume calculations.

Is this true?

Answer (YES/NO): YES